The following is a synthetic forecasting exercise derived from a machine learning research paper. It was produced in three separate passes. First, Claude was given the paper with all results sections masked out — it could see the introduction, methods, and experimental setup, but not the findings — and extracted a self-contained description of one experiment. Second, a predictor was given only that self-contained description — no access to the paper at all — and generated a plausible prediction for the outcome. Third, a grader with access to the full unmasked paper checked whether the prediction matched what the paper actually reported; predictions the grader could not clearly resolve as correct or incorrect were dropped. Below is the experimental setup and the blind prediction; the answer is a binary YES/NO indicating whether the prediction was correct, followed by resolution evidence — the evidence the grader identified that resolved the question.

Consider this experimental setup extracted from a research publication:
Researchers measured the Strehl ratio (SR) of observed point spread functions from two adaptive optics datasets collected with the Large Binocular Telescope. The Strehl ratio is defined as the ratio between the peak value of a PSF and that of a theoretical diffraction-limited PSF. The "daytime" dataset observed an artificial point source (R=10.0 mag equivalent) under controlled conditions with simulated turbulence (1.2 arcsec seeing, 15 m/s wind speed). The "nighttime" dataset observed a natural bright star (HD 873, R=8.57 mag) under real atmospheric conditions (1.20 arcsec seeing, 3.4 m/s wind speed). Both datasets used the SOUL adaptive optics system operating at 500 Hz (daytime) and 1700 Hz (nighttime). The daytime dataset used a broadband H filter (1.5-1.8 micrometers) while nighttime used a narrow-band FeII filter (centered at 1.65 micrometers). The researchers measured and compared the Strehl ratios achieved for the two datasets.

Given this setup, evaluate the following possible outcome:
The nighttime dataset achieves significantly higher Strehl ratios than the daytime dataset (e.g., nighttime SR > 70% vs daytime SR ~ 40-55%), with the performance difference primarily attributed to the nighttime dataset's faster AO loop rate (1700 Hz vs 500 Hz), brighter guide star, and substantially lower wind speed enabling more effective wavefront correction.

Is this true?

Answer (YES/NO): NO